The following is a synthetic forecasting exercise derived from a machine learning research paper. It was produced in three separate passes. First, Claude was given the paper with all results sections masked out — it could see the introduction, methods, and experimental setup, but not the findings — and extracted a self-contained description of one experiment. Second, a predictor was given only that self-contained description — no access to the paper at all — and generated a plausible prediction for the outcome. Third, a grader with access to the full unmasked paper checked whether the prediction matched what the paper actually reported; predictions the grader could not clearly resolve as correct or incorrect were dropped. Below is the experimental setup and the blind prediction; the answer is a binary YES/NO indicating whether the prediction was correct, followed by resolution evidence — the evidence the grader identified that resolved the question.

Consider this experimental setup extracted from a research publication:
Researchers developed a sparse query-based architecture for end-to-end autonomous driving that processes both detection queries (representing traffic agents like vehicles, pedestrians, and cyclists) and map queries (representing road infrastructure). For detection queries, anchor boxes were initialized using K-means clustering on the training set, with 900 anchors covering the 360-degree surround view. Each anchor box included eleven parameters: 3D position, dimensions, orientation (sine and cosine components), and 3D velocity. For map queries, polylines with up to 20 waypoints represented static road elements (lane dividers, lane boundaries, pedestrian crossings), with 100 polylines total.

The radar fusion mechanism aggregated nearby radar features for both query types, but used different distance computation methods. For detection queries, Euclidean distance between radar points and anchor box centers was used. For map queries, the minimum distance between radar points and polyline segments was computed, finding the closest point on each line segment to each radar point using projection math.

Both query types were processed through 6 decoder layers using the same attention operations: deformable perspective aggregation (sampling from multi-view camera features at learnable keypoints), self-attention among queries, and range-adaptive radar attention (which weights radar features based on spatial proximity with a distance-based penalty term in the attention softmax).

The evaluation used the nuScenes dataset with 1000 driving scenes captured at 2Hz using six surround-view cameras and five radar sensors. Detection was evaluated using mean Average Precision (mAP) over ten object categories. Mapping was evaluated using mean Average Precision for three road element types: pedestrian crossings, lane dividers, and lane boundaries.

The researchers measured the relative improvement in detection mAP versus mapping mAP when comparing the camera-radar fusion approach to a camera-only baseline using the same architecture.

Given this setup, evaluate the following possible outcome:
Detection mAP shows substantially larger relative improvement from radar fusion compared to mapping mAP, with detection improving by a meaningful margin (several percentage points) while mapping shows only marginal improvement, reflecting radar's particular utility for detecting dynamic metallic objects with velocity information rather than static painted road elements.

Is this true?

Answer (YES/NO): YES